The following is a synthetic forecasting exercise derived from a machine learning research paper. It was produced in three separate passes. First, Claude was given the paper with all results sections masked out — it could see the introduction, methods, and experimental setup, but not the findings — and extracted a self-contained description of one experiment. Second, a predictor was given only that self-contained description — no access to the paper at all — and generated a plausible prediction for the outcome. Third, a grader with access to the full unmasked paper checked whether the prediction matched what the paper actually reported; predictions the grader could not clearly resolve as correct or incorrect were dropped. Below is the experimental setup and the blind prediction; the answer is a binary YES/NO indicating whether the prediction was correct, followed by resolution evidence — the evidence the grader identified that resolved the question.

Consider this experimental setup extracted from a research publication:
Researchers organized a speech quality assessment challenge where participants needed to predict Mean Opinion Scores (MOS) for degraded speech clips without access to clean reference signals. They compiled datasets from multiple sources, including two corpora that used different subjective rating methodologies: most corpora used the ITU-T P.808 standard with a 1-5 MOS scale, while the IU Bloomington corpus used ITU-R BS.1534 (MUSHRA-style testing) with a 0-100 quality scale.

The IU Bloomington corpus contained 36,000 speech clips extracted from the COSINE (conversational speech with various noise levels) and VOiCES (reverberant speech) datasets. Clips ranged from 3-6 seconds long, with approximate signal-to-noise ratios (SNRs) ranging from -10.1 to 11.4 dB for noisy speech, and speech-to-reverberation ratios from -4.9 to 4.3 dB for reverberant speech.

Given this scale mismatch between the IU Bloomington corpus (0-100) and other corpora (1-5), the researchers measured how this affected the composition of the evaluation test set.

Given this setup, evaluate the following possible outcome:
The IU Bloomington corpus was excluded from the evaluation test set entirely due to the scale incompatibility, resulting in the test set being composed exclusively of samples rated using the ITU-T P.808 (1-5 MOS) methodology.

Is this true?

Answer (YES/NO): YES